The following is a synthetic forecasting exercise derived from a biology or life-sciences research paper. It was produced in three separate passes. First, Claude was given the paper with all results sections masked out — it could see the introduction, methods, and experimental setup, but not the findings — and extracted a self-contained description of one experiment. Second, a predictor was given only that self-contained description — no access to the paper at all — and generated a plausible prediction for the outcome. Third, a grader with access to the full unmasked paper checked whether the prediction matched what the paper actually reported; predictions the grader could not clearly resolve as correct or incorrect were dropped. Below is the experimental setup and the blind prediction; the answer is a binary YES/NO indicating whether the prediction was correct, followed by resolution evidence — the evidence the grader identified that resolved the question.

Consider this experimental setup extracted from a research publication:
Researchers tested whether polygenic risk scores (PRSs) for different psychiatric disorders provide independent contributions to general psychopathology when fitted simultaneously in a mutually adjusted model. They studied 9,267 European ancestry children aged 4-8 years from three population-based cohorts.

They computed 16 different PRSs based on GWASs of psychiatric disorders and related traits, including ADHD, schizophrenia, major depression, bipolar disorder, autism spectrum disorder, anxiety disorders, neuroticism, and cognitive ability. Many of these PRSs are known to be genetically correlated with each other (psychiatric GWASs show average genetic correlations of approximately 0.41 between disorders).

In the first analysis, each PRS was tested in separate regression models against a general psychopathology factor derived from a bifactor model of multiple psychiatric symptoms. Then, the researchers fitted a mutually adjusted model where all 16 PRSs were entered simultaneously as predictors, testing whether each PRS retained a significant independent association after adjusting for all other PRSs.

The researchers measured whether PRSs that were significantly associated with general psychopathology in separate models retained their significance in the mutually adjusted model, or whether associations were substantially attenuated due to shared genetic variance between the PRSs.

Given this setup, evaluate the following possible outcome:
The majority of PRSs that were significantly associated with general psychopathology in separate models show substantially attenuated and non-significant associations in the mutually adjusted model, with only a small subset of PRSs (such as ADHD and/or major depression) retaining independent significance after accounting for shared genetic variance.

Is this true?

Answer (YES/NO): NO